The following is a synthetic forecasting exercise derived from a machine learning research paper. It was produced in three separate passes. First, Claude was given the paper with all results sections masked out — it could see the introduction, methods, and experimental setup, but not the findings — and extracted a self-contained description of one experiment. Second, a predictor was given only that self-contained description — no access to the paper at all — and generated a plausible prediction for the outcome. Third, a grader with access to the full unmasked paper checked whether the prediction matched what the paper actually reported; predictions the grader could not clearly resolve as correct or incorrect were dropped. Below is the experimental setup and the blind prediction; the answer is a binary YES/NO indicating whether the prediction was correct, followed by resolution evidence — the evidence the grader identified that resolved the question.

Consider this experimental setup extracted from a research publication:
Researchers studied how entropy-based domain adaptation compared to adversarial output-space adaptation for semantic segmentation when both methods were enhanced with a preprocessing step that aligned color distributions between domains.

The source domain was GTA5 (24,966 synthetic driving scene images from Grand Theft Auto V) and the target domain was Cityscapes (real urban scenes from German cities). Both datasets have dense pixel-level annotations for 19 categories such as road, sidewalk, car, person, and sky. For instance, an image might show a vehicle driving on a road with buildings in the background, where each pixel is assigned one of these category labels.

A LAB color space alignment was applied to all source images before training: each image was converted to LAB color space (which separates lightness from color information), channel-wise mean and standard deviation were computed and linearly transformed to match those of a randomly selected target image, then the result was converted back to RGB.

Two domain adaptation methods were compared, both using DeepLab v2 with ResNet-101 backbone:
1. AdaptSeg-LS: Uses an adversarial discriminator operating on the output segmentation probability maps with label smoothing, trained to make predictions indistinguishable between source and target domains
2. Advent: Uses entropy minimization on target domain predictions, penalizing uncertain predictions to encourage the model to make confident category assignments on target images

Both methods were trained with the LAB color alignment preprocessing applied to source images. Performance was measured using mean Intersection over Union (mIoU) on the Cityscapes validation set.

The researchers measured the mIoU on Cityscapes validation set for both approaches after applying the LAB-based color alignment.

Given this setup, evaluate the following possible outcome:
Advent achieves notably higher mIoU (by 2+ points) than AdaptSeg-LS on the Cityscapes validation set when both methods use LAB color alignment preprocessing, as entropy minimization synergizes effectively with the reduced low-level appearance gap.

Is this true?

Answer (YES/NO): NO